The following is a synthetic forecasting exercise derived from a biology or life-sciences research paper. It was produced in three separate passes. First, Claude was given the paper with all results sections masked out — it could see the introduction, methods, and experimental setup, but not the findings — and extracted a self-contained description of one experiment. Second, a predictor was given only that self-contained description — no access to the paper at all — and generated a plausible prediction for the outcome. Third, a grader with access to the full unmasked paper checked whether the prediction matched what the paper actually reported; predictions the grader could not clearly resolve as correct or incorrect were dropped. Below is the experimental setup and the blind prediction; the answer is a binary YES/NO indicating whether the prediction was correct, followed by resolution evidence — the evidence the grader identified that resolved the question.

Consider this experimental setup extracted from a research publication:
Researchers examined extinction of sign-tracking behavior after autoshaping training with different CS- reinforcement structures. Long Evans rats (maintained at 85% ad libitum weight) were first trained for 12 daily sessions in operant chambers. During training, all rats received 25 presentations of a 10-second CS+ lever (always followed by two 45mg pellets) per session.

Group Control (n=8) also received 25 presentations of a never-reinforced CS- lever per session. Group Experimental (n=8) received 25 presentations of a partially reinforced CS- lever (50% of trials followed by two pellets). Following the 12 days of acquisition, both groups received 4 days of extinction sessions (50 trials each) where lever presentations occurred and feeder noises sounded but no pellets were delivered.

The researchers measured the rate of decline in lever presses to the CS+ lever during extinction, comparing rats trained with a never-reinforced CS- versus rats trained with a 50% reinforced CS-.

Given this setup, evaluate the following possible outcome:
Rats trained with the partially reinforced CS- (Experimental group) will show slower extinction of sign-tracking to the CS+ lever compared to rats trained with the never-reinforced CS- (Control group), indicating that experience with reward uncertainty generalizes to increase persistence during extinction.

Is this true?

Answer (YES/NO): NO